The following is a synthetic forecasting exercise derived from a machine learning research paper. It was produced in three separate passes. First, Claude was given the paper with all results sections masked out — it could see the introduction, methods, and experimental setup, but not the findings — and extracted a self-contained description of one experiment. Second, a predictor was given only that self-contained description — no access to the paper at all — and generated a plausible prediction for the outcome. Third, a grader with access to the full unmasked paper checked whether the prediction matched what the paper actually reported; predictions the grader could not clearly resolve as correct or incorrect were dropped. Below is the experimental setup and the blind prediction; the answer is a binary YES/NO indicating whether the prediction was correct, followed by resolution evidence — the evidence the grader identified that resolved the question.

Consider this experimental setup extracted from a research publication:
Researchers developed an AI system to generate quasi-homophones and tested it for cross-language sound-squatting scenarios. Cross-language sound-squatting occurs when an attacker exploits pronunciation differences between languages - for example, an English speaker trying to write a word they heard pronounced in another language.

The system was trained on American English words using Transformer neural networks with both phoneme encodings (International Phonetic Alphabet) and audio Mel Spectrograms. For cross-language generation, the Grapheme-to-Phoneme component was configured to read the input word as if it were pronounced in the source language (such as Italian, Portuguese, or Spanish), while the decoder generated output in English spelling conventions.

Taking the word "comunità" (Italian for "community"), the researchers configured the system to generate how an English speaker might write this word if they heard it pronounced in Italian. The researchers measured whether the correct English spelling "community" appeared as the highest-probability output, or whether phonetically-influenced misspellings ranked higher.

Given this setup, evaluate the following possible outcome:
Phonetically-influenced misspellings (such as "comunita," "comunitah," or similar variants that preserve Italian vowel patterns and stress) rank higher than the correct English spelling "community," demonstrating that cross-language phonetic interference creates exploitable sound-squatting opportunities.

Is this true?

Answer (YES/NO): YES